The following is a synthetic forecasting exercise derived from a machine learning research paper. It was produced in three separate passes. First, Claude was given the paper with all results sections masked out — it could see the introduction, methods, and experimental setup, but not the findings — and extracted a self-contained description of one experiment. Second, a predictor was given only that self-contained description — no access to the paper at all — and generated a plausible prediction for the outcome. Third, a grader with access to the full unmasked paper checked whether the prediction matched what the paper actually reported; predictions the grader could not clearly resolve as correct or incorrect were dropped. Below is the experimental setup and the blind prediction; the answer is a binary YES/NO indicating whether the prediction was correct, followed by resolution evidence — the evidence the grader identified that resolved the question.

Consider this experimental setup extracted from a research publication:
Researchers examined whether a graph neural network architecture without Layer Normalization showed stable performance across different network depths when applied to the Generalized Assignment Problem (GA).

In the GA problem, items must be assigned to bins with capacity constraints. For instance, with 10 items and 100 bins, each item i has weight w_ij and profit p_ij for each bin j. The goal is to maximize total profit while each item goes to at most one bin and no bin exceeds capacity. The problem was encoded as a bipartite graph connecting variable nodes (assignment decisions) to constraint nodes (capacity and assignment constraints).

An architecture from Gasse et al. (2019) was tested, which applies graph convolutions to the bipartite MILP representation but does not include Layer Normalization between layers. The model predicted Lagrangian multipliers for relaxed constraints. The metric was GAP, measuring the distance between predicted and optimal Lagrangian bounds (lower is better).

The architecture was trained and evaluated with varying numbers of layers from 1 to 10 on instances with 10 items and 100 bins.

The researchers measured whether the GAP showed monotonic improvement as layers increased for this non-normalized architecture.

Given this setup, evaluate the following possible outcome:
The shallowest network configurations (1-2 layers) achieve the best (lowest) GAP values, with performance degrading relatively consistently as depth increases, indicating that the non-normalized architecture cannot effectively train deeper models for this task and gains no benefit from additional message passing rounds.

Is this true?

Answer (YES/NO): NO